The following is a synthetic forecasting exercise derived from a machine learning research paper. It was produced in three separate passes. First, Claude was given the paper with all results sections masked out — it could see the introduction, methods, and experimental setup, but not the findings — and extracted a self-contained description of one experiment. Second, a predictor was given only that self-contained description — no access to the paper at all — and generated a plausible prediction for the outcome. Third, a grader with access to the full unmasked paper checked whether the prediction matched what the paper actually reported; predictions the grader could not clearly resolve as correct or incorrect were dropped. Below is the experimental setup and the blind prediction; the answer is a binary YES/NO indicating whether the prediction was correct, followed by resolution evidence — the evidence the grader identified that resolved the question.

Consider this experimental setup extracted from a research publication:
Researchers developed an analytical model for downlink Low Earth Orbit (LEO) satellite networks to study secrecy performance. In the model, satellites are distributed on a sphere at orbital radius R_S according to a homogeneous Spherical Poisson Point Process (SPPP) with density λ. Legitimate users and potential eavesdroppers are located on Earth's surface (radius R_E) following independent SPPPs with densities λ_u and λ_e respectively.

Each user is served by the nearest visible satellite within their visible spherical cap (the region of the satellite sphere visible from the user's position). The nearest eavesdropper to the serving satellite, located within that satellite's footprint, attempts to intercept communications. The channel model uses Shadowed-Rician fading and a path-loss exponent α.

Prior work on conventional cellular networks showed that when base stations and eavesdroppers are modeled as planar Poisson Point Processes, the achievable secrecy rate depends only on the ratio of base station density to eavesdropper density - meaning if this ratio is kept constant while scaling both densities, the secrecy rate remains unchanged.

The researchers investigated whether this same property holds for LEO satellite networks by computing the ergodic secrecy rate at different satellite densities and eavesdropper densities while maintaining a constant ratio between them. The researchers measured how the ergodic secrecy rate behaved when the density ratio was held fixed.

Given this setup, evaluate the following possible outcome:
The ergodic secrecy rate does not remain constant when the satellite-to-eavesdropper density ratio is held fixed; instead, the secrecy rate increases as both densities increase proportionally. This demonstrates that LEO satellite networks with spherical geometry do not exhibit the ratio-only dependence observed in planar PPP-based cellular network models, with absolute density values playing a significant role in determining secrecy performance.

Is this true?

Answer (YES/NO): NO